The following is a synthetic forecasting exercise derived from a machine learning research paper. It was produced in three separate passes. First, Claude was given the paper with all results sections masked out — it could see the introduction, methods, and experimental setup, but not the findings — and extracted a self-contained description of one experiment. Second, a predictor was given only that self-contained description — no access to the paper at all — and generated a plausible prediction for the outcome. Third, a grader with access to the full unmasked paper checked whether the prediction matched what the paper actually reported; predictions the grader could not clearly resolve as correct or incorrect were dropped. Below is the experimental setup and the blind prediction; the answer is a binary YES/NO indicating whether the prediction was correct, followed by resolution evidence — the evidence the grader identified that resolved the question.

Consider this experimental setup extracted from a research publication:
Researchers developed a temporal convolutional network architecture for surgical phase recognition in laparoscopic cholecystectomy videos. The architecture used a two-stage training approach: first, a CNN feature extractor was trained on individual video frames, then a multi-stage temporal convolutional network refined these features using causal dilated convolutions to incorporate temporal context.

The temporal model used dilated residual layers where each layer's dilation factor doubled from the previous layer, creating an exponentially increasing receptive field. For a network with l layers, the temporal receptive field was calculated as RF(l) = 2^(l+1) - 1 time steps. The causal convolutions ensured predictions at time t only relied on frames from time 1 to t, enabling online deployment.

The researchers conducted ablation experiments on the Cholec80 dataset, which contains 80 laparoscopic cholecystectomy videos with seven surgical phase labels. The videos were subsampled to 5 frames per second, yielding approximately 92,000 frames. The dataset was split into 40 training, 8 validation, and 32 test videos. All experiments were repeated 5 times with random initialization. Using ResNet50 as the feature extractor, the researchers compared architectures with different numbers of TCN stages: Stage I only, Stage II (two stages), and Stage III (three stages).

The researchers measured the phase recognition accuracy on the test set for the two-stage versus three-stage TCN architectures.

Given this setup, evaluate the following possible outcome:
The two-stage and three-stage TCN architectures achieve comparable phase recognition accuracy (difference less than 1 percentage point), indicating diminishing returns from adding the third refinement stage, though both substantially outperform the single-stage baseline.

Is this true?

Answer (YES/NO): NO